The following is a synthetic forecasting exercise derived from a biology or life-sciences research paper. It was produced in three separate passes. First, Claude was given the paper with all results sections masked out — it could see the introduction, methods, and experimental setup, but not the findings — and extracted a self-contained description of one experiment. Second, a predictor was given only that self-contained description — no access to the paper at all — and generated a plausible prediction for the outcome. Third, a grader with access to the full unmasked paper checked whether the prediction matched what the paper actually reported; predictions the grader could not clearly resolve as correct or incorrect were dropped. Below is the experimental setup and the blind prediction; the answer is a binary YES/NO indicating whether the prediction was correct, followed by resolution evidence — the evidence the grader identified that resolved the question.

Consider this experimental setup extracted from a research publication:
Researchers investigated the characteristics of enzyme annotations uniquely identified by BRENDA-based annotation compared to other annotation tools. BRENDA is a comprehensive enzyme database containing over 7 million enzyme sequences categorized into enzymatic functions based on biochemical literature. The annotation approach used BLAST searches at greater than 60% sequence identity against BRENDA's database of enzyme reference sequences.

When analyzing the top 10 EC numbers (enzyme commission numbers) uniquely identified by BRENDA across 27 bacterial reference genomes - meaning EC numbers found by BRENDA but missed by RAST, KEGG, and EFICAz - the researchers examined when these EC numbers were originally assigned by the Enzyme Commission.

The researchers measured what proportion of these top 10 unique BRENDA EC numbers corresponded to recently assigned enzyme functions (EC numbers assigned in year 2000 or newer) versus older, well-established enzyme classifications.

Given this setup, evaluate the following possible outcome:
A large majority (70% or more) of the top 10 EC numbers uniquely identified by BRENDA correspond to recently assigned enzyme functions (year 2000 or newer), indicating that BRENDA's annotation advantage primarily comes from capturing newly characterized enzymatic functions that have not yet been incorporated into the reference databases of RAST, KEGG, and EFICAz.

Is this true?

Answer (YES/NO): NO